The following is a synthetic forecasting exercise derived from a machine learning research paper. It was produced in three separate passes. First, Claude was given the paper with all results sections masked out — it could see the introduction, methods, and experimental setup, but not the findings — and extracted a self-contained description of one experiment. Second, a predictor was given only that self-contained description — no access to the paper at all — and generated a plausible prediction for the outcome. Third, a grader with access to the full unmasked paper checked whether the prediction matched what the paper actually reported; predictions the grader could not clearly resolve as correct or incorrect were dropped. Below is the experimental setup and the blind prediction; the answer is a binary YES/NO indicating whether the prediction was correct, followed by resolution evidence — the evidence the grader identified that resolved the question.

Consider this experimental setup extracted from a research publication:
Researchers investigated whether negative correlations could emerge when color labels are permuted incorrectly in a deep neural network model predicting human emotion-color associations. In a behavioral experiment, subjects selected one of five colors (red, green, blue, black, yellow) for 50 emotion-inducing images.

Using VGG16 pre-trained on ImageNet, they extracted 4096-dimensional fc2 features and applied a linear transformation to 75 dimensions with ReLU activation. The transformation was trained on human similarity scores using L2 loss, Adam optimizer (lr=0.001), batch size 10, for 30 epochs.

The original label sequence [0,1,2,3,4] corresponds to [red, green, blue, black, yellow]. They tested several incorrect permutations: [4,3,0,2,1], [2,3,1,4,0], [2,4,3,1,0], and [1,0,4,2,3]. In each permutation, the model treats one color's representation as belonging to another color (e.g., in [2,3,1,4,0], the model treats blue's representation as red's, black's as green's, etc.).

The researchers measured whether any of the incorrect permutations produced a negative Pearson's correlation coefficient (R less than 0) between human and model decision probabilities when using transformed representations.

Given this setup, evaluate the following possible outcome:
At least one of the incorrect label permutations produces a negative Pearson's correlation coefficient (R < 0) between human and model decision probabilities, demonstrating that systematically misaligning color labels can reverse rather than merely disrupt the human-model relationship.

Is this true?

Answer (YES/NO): YES